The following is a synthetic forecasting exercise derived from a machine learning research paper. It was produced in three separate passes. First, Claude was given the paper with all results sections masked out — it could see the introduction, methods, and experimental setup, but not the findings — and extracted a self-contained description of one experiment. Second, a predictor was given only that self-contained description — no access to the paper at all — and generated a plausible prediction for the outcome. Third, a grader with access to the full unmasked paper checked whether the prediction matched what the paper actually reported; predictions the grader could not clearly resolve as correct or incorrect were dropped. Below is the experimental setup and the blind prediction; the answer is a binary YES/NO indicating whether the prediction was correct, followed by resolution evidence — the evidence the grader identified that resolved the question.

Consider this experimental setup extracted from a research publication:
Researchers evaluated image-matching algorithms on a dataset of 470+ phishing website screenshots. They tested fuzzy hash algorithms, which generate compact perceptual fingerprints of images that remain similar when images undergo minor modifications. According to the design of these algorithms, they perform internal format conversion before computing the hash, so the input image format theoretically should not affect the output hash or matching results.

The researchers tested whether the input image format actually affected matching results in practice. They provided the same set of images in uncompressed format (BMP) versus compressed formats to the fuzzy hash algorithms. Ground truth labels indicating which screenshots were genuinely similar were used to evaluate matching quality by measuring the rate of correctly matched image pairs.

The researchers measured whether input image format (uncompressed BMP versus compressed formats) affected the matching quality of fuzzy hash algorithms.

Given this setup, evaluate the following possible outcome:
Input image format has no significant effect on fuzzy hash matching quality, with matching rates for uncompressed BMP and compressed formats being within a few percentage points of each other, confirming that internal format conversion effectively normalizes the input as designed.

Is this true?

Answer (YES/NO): NO